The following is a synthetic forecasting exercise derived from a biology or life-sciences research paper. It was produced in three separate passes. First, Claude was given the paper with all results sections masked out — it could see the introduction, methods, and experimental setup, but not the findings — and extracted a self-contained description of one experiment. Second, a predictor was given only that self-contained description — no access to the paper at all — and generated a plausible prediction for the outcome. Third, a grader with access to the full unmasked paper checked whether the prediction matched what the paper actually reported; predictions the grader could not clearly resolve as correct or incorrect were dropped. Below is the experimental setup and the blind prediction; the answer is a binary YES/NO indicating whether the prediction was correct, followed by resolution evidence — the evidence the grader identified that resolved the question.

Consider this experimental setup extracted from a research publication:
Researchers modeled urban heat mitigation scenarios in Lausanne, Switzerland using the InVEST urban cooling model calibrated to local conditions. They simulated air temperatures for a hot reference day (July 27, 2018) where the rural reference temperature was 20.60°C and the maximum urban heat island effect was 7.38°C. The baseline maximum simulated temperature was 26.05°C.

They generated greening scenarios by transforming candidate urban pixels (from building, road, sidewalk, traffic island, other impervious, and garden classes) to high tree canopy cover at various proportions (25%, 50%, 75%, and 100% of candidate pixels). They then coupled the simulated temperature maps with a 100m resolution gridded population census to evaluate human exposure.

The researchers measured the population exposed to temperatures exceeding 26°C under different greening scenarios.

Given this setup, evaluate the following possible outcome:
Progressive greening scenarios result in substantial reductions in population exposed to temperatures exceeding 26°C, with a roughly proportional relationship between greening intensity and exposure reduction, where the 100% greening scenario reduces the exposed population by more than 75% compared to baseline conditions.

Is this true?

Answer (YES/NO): NO